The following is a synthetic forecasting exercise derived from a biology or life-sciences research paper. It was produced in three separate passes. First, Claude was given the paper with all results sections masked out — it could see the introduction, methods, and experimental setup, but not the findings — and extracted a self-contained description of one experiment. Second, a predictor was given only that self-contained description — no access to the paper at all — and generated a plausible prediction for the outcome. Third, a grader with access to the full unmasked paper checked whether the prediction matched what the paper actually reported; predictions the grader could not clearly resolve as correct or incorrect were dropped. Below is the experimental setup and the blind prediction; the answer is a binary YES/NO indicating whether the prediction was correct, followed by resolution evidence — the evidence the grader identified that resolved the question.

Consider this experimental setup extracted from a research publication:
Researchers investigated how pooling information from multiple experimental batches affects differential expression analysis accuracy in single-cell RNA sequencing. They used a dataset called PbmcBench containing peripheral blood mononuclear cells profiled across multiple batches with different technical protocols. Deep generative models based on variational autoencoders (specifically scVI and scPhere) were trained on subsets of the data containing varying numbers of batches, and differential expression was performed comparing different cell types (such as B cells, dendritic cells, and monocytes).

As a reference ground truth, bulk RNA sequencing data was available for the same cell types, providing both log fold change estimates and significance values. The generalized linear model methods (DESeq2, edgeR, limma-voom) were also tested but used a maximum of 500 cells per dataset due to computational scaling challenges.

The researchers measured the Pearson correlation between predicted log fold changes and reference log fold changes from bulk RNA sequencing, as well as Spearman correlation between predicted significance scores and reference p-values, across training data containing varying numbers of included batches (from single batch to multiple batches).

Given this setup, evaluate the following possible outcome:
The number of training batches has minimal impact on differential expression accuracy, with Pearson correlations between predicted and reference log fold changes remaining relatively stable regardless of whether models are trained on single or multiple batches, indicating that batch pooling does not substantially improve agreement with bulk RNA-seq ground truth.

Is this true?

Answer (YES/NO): NO